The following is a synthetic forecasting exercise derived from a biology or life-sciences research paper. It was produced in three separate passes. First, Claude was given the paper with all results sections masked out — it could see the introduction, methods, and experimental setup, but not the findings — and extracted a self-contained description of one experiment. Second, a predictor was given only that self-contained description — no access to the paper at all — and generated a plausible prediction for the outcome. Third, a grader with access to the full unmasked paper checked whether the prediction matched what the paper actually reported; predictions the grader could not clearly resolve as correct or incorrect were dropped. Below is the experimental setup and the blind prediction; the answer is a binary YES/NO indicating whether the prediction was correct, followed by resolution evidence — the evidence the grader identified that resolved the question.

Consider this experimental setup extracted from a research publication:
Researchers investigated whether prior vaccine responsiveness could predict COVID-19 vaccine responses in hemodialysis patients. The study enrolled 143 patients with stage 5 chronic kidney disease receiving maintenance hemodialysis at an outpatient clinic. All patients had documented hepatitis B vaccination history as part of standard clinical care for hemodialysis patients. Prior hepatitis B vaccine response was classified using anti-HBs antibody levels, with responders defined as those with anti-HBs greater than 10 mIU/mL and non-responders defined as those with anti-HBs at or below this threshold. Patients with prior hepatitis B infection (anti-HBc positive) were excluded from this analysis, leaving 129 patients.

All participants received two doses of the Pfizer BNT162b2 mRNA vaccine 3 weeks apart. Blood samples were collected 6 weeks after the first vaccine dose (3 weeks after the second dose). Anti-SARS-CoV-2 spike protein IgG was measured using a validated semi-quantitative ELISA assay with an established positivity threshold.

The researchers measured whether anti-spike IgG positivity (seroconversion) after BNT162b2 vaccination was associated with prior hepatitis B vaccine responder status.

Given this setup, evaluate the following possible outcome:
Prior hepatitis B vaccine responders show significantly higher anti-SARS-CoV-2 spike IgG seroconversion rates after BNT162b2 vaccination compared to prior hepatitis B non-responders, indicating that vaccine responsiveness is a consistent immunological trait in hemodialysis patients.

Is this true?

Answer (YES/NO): NO